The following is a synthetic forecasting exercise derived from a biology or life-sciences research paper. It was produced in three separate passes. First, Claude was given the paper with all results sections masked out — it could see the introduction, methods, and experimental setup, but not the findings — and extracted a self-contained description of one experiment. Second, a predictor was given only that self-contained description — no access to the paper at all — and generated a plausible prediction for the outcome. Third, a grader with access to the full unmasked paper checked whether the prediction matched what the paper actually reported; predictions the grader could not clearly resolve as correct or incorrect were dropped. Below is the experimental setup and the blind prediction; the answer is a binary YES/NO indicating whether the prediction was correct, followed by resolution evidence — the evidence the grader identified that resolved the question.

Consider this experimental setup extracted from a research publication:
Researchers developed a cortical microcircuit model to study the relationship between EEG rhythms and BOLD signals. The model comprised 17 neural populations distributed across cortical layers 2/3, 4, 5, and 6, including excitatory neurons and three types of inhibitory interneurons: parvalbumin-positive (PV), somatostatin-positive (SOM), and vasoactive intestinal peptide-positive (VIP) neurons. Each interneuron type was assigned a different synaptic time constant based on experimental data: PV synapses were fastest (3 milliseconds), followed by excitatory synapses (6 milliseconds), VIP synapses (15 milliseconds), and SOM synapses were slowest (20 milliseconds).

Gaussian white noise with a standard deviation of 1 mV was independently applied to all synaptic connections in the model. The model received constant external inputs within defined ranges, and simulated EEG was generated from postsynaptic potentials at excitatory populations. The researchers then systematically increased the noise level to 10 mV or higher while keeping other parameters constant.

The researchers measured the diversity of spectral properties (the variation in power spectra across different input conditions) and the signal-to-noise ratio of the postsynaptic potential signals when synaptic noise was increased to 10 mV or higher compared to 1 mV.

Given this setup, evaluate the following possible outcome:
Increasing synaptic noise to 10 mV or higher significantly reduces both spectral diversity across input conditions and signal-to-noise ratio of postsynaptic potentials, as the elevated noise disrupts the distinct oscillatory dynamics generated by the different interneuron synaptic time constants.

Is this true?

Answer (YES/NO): YES